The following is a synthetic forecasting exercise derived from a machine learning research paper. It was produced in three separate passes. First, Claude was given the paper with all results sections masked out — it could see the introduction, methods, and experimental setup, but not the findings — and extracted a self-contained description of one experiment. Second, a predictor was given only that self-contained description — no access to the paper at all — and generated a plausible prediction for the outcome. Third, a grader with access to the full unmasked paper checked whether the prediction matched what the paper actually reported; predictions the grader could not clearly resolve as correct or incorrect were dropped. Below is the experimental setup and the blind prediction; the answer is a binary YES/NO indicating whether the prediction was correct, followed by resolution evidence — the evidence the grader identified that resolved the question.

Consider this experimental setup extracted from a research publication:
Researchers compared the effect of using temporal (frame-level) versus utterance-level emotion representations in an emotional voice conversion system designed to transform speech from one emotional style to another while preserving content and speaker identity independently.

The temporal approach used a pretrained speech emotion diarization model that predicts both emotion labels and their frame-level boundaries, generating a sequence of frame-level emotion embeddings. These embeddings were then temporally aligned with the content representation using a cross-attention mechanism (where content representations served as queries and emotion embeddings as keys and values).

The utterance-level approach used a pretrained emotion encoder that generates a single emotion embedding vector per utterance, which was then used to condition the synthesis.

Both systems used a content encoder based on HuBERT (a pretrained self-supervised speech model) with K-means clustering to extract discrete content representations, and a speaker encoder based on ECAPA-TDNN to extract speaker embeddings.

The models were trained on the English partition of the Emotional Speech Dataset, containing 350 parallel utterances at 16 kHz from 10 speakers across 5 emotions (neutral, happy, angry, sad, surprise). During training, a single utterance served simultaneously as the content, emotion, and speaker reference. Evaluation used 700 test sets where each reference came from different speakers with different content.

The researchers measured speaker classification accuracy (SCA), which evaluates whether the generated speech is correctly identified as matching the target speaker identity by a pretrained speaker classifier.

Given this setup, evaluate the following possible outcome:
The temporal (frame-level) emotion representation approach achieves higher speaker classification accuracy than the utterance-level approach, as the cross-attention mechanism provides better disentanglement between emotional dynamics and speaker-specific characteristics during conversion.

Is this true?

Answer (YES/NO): YES